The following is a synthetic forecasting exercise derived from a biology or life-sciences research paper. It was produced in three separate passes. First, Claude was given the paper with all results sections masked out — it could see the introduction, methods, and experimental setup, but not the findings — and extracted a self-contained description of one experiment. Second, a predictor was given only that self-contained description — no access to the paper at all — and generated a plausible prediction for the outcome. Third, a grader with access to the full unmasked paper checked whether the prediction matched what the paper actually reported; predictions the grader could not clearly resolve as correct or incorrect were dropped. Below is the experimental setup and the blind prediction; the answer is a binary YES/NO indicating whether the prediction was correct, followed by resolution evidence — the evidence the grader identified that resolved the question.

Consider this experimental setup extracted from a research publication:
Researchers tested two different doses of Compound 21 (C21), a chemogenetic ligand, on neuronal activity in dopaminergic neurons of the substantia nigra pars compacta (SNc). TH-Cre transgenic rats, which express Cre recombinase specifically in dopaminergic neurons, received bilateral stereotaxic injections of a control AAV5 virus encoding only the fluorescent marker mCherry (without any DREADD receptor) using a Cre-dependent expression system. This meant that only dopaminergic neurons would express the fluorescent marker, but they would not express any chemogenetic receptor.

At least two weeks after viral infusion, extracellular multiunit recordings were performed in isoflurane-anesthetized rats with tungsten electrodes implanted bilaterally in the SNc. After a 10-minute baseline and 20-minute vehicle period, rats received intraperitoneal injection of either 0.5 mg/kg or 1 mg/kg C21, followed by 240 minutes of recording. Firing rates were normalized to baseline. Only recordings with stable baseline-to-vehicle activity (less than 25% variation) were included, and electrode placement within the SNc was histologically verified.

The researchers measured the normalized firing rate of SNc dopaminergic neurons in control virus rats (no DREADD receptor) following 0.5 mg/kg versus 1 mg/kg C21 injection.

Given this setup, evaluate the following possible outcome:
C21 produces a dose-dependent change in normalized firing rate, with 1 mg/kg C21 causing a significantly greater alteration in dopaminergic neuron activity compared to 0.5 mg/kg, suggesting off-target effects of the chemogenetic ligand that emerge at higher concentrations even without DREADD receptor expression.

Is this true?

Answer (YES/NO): YES